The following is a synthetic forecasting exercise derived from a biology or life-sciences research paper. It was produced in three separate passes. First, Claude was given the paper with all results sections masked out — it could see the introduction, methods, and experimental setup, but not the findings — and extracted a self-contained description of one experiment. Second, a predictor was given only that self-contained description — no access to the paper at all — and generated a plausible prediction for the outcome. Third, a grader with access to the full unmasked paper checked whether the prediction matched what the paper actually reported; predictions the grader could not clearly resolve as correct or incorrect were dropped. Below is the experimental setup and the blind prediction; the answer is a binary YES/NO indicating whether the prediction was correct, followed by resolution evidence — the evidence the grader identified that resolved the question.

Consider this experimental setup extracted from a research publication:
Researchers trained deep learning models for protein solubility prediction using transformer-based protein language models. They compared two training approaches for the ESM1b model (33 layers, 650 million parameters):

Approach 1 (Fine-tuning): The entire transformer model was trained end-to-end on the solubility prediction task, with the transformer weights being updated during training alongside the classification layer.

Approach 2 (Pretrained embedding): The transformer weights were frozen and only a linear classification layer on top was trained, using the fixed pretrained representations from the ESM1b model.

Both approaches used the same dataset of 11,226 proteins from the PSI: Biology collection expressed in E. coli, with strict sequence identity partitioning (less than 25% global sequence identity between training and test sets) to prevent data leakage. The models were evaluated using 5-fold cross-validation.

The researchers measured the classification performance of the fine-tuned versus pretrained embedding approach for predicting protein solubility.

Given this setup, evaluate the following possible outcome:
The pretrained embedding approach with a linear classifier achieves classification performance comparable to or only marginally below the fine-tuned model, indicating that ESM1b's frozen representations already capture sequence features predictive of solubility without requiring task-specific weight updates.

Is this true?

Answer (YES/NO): NO